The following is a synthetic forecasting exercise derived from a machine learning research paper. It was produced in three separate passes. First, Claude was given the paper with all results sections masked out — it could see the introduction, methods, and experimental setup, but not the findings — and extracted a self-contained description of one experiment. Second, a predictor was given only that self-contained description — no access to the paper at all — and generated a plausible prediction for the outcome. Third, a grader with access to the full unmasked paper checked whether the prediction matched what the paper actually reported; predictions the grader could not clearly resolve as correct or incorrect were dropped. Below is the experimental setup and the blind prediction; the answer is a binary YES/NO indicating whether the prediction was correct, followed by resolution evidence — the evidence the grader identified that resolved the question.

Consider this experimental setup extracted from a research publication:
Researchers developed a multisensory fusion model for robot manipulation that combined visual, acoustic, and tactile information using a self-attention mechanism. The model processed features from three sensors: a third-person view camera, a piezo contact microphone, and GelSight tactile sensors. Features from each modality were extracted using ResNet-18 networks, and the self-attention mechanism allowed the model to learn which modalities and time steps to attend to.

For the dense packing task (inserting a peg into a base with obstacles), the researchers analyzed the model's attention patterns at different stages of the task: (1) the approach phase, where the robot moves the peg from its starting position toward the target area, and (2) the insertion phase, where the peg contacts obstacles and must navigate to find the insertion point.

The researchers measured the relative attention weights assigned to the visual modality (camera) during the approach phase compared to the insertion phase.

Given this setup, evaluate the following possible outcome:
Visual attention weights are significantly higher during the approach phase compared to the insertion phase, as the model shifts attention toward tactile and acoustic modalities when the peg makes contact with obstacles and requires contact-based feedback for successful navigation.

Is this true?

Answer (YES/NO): YES